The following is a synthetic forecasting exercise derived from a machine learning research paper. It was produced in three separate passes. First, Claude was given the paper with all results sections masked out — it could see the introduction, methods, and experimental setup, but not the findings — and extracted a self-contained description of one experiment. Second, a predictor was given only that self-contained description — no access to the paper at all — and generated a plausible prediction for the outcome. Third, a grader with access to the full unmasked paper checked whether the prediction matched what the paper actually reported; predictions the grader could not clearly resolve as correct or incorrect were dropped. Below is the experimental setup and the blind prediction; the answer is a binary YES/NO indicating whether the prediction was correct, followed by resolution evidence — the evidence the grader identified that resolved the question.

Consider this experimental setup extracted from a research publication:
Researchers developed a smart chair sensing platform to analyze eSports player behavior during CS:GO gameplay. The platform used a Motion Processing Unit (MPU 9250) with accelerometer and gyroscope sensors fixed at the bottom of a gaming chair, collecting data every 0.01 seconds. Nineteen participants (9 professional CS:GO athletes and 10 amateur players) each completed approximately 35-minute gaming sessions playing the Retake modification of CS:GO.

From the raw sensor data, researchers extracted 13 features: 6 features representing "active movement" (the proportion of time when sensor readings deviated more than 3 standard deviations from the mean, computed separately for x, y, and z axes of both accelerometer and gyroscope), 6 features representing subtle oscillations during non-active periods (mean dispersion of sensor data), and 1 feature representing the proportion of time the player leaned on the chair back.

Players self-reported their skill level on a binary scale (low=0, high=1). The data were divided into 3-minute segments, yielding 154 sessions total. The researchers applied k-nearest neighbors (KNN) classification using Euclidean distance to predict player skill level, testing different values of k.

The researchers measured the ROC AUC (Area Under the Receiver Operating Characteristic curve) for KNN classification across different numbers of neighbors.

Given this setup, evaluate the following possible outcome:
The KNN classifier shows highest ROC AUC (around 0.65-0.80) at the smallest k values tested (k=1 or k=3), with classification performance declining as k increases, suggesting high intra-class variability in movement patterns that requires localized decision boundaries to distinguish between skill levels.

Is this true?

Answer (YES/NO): NO